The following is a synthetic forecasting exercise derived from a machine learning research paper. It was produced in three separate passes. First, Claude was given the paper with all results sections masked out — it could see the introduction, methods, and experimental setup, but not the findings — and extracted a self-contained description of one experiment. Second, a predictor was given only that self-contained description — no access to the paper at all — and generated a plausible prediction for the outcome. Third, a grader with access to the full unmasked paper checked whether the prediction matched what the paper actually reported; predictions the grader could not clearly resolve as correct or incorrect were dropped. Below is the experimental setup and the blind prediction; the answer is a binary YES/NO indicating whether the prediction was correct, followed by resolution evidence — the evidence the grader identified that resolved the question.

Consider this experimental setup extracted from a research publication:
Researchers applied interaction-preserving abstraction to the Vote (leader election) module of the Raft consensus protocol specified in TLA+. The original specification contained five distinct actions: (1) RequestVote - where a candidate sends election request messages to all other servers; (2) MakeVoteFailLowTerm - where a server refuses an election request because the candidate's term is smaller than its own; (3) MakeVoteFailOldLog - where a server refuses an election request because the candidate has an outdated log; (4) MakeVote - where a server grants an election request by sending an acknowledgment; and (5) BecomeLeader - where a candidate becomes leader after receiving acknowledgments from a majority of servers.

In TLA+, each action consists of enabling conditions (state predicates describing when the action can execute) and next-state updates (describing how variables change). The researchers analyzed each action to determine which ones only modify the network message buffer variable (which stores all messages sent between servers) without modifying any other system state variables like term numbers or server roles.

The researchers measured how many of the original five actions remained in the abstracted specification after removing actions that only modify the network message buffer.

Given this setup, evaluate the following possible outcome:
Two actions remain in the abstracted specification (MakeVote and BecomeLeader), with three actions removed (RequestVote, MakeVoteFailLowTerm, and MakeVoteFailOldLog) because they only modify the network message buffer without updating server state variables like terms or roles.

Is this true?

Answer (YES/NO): NO